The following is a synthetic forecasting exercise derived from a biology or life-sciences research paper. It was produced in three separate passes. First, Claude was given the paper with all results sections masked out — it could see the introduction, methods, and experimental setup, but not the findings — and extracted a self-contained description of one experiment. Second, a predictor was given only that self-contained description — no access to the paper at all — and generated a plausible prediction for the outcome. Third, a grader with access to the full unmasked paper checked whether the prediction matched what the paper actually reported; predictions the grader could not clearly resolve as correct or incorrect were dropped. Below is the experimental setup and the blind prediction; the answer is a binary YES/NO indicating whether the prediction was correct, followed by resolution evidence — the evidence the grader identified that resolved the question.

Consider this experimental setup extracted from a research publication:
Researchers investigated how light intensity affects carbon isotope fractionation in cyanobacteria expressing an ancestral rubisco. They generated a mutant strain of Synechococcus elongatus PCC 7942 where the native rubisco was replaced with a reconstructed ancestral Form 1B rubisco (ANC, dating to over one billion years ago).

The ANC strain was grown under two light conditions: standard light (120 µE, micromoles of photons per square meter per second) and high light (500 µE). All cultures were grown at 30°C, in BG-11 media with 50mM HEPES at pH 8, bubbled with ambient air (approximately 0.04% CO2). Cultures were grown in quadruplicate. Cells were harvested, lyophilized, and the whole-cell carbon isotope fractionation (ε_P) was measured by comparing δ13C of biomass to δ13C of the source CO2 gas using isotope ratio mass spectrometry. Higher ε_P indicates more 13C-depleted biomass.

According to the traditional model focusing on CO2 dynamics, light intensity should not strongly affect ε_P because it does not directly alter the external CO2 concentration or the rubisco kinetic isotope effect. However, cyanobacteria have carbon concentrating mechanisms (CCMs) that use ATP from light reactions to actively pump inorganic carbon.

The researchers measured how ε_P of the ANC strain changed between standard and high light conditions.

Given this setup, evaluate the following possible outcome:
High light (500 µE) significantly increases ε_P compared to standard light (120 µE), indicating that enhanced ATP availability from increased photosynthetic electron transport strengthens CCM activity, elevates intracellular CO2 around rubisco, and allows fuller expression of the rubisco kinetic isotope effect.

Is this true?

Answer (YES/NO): NO